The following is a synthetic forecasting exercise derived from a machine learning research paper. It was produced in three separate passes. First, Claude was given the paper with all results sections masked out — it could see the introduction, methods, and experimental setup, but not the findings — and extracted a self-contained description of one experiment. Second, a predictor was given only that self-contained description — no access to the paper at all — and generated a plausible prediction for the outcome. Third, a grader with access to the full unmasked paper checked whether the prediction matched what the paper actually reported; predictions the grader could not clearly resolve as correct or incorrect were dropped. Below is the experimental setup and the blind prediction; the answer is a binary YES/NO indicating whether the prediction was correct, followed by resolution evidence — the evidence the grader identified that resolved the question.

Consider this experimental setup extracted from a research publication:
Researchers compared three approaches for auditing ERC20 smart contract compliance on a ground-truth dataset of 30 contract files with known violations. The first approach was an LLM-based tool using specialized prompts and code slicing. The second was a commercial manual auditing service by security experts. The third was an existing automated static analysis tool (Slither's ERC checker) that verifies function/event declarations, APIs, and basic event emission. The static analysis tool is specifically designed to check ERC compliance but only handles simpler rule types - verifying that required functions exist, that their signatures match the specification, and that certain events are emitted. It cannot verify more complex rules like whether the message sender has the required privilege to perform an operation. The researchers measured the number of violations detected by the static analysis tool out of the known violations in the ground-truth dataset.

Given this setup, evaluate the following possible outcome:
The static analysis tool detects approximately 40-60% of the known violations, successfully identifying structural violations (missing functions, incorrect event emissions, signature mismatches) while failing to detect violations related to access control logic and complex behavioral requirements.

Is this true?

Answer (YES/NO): NO